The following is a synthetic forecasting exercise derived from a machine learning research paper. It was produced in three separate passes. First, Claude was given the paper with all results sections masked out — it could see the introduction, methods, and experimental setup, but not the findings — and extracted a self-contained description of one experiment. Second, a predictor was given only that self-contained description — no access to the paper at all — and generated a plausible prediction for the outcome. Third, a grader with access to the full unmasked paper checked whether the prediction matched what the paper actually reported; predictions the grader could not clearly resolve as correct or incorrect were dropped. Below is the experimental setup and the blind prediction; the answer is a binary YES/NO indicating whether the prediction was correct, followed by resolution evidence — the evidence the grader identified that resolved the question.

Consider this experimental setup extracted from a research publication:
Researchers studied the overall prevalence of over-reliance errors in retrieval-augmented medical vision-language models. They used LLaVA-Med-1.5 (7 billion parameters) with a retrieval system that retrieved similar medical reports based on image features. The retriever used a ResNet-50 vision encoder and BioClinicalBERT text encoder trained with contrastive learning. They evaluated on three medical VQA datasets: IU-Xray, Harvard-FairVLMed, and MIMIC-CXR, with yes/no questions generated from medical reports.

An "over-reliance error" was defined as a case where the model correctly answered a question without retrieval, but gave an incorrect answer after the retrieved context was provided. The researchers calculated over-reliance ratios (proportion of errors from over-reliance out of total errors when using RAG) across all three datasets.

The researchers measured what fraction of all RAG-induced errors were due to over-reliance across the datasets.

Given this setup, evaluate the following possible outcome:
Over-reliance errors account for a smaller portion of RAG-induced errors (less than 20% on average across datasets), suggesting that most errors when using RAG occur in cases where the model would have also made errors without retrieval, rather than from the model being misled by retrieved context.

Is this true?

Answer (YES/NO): NO